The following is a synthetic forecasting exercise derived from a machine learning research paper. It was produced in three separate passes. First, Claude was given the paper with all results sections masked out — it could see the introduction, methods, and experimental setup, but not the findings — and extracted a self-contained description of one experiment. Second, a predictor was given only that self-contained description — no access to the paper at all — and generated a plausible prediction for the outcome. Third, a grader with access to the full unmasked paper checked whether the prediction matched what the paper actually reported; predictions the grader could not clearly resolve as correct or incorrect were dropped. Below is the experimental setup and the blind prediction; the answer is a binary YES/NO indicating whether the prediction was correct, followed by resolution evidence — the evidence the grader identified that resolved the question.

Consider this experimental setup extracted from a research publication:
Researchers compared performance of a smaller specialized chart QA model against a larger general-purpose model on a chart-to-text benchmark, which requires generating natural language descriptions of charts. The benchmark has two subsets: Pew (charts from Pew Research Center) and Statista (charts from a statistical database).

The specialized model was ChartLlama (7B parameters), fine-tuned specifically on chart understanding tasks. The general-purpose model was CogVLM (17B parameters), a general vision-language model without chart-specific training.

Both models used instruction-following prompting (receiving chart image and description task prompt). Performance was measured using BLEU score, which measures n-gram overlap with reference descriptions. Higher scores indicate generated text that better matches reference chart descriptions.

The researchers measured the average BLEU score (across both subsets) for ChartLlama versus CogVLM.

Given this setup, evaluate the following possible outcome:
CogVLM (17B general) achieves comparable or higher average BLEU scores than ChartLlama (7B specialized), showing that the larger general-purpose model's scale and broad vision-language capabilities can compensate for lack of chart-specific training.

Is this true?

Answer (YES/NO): NO